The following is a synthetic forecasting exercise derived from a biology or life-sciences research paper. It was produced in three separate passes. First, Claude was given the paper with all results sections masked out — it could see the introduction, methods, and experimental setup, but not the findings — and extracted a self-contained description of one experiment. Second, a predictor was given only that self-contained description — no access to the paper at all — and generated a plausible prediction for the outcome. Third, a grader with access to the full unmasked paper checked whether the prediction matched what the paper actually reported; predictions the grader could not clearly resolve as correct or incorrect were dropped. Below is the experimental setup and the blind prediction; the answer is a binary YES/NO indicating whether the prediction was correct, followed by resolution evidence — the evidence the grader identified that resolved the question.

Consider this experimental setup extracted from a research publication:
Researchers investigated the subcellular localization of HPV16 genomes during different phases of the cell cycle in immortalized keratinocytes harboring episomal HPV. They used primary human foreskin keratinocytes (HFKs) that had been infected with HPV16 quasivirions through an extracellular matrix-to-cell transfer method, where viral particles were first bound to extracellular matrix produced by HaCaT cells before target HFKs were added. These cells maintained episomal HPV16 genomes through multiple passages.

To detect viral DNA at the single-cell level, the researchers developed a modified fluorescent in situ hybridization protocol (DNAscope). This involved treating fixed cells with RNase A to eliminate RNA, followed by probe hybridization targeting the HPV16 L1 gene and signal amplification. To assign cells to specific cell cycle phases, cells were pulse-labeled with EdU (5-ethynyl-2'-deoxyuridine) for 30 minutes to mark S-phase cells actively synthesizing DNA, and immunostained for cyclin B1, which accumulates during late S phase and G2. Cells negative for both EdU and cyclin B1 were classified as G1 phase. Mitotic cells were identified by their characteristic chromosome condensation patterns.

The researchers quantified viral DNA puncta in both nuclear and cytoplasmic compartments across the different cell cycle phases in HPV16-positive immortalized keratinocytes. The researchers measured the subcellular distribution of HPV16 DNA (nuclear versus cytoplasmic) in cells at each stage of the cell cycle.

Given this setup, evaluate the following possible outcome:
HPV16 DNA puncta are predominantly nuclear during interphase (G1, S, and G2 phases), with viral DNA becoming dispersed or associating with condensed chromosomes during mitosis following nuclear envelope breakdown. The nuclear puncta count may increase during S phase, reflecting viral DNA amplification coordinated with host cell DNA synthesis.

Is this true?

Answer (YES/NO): NO